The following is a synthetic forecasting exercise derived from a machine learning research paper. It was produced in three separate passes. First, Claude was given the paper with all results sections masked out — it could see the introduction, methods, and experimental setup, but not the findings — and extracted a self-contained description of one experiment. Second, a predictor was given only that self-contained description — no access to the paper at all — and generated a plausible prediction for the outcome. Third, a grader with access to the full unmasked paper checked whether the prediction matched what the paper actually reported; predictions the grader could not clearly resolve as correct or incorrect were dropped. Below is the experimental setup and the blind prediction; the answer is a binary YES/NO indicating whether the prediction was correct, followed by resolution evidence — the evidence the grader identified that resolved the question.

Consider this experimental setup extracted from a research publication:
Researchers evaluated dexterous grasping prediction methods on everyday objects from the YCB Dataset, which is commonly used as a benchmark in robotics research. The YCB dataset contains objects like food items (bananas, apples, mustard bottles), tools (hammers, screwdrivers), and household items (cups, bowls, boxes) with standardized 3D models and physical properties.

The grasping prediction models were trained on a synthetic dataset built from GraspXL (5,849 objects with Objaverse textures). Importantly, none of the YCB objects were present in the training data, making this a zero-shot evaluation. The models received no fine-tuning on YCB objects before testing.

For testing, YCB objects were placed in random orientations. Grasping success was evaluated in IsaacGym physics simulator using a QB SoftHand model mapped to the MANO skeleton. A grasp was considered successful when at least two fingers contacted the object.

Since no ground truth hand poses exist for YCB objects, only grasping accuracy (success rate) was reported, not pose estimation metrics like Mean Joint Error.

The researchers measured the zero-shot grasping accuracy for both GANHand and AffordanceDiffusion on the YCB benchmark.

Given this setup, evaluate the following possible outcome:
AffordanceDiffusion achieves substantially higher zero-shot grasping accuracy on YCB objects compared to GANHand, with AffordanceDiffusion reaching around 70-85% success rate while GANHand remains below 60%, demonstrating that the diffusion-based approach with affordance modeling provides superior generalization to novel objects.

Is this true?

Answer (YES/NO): NO